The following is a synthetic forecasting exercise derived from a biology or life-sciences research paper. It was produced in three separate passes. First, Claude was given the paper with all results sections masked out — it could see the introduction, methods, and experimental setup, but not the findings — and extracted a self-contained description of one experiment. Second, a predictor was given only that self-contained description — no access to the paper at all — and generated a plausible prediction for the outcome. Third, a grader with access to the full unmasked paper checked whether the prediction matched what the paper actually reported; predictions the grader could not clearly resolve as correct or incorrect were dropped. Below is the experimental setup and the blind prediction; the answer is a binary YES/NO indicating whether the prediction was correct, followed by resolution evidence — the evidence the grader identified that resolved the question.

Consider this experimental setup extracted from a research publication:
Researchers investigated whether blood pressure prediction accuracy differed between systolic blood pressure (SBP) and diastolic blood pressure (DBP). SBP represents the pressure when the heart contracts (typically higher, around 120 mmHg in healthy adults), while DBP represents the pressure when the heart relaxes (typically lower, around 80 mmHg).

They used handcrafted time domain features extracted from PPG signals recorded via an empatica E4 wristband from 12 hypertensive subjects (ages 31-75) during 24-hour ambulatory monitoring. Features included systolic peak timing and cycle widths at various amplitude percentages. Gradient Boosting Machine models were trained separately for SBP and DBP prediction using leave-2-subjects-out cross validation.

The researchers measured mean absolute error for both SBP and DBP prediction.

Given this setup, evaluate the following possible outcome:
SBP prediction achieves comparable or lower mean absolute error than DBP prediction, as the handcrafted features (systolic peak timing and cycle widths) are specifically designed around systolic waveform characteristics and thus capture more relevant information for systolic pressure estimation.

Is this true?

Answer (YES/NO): NO